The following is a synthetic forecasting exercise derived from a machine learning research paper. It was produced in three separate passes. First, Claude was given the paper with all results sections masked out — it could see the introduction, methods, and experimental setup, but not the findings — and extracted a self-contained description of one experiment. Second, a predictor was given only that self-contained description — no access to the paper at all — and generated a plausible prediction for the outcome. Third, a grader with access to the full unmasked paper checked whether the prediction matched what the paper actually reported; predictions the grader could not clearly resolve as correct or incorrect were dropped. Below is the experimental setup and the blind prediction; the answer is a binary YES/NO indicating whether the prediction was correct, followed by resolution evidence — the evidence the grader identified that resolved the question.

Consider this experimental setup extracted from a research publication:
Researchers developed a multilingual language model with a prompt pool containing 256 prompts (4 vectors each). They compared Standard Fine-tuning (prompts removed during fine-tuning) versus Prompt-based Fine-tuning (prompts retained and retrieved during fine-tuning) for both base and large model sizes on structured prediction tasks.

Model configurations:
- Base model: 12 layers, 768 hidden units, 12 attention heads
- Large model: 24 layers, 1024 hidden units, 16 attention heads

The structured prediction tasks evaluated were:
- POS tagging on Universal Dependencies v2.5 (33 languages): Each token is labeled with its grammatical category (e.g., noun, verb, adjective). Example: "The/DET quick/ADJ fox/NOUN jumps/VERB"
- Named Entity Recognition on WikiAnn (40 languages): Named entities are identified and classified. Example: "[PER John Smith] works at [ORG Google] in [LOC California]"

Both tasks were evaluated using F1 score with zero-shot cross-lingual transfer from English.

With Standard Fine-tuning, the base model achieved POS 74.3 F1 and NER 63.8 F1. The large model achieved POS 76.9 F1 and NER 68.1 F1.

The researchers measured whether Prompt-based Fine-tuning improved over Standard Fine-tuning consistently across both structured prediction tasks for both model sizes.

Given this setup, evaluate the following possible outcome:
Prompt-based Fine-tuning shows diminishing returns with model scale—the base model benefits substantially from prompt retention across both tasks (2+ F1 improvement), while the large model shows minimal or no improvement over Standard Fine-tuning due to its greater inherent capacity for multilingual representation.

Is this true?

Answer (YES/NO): NO